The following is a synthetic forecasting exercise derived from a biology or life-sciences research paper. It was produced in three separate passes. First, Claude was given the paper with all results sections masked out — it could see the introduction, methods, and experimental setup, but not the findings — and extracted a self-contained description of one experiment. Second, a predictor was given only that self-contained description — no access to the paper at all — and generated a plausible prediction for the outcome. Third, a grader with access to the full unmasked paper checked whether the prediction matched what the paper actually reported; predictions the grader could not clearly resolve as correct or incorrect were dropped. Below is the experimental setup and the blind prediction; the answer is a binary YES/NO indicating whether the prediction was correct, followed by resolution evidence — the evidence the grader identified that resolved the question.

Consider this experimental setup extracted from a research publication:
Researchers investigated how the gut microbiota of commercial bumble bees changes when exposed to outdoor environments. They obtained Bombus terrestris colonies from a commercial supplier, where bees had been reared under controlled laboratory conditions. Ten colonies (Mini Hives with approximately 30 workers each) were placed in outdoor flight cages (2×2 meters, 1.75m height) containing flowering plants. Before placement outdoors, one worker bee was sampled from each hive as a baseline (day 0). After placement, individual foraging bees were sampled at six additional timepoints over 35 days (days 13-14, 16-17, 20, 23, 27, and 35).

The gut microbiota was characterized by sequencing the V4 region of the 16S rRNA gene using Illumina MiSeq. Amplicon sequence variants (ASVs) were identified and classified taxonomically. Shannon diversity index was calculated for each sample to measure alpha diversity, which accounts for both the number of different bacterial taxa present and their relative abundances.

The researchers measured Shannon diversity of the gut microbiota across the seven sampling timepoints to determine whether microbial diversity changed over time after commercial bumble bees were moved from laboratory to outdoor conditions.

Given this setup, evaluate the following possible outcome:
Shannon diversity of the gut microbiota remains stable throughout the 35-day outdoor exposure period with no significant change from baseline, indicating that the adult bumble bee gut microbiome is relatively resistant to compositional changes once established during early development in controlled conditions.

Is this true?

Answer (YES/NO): NO